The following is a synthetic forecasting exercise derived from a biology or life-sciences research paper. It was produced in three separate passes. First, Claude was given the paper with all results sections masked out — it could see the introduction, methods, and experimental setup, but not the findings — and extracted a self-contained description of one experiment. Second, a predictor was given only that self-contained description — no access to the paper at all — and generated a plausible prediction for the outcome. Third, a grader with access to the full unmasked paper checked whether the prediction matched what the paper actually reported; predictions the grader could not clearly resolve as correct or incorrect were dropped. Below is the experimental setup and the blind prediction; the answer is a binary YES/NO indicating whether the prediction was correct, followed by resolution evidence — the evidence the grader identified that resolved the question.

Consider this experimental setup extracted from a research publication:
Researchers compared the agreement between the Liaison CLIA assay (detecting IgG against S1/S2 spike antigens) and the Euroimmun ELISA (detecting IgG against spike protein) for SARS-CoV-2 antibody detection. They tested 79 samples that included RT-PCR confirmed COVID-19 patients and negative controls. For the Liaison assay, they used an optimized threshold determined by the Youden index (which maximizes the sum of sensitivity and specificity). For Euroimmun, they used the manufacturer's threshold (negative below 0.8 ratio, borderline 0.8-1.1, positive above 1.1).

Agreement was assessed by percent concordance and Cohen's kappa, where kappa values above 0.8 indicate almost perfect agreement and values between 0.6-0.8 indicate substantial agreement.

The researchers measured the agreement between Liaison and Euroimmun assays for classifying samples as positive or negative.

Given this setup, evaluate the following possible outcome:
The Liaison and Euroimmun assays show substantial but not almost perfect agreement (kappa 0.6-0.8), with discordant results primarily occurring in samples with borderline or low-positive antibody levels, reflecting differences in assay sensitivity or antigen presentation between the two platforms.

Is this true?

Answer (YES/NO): NO